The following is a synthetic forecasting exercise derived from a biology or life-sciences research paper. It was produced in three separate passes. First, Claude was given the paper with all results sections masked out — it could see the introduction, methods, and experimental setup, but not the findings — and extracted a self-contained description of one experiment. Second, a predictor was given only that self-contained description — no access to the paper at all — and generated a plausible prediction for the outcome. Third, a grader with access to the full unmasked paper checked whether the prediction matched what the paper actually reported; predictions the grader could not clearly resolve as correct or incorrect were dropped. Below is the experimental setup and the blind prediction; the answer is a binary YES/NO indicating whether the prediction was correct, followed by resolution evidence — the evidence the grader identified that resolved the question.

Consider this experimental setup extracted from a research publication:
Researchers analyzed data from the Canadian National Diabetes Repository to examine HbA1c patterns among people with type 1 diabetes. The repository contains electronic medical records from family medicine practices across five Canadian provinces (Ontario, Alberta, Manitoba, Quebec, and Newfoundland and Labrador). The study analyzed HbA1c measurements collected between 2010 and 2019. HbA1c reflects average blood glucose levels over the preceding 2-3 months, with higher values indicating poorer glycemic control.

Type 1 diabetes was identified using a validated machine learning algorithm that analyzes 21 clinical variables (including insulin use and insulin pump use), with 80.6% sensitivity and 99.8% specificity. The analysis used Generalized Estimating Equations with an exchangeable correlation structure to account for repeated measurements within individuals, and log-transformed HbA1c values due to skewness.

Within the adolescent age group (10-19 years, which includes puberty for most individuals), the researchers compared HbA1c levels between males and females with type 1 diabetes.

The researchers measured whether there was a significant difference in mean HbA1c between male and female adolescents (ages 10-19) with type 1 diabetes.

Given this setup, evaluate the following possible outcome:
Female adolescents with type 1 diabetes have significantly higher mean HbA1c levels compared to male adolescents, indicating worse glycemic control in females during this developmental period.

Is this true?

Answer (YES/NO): NO